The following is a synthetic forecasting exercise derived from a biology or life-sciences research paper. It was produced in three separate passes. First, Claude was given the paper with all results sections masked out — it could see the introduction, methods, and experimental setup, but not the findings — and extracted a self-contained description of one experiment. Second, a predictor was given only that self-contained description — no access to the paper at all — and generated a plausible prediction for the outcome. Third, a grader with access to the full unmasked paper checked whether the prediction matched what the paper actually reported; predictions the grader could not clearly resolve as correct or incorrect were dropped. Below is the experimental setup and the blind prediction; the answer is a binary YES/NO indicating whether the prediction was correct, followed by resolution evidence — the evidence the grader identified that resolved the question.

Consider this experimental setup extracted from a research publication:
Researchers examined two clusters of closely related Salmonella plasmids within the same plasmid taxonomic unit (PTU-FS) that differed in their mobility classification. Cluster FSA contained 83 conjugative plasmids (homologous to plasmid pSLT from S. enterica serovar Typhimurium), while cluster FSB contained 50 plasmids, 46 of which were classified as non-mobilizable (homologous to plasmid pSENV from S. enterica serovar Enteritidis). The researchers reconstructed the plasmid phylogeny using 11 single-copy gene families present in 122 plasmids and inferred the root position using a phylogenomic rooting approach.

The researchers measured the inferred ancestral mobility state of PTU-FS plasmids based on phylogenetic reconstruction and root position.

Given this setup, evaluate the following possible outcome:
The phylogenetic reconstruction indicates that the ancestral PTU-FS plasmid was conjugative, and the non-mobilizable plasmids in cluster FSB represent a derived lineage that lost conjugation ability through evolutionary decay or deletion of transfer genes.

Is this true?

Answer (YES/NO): YES